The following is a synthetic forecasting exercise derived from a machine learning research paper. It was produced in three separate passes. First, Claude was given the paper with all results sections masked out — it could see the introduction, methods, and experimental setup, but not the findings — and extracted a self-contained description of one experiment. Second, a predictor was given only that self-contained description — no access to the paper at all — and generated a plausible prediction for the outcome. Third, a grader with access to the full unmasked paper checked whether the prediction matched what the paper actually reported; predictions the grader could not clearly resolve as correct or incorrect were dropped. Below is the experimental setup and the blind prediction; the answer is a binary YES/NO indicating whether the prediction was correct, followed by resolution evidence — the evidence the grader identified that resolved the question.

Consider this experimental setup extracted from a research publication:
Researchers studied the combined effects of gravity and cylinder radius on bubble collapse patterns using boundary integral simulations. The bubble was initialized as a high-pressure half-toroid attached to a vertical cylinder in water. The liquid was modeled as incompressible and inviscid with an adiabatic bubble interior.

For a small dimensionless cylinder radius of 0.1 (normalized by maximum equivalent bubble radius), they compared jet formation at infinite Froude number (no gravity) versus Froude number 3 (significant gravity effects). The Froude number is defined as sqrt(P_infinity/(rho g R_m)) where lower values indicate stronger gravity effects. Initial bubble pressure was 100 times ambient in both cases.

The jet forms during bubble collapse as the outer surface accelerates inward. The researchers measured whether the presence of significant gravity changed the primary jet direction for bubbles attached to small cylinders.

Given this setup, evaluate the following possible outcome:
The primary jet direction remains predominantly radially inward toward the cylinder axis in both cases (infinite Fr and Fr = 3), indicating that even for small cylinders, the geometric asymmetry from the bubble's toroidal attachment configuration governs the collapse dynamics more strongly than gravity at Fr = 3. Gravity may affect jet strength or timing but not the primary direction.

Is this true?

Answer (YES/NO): NO